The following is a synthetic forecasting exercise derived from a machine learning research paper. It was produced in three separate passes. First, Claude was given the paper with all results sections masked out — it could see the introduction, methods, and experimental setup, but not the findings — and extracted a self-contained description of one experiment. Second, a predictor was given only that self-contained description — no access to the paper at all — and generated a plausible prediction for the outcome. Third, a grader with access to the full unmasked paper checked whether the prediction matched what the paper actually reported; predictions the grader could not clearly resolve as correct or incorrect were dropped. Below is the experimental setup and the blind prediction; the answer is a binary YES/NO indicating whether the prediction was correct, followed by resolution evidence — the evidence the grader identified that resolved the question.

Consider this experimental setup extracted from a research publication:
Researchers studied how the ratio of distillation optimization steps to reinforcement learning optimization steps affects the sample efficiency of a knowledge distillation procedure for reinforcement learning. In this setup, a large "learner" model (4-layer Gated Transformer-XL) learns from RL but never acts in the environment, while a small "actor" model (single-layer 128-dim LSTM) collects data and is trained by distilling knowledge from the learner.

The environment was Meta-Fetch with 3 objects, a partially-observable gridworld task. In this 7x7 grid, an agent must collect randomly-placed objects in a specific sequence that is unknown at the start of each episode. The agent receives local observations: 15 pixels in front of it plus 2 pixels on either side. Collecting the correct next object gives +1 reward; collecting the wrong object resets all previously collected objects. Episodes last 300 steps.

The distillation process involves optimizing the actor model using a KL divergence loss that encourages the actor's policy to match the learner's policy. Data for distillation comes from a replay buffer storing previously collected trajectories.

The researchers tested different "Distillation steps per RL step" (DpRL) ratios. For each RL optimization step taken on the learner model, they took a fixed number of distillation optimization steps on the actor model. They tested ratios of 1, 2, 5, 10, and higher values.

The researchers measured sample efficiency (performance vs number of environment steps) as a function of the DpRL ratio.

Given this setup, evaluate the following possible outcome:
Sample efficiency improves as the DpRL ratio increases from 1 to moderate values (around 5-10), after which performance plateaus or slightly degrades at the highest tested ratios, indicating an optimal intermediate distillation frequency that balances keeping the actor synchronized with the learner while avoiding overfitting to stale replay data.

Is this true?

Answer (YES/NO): YES